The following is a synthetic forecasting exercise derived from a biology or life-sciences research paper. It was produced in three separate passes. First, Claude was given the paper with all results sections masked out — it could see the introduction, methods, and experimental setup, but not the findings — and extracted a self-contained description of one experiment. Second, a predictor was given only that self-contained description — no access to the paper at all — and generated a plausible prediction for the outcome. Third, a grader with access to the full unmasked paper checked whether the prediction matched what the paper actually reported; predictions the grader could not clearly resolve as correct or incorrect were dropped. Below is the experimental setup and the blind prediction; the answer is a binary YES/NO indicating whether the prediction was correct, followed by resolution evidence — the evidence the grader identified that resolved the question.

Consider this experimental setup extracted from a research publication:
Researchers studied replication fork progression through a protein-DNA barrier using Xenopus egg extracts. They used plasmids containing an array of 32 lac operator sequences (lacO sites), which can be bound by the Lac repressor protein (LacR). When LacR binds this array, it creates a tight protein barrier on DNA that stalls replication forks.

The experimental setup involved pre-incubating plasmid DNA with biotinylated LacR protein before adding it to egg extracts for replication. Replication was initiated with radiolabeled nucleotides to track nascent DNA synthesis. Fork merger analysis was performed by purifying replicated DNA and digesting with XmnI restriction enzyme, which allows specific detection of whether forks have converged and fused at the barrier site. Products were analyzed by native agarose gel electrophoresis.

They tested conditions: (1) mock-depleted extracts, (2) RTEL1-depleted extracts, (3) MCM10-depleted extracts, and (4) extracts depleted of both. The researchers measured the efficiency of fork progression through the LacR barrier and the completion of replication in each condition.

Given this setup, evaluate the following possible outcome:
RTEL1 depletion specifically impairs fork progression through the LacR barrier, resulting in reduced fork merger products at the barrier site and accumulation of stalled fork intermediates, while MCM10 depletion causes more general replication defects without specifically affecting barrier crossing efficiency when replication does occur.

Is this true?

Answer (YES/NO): NO